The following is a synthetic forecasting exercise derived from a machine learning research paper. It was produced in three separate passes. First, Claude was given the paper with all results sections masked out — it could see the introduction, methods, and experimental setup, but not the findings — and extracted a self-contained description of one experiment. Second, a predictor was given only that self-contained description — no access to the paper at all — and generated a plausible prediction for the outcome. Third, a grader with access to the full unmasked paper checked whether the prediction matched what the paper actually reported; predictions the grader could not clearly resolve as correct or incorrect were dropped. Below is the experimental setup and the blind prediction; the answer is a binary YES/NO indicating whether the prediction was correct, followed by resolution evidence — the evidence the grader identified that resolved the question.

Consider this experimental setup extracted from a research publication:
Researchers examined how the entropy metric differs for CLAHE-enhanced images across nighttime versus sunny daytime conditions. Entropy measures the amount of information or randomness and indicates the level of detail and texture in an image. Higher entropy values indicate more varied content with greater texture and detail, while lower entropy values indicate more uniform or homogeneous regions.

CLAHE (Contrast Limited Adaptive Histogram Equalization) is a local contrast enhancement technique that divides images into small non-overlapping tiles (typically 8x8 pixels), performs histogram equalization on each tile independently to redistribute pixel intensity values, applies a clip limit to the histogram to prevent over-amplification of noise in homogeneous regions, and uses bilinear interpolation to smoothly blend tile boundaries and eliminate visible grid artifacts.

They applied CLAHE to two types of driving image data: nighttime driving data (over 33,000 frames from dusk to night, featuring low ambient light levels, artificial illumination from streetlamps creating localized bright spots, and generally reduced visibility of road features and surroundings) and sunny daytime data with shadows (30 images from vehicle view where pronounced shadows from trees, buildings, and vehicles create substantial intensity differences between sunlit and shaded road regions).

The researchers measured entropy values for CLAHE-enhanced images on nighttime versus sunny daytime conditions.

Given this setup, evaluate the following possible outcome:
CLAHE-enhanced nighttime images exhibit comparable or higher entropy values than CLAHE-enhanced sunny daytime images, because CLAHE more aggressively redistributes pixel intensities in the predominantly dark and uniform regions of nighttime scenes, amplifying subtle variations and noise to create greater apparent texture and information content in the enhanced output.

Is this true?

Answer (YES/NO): NO